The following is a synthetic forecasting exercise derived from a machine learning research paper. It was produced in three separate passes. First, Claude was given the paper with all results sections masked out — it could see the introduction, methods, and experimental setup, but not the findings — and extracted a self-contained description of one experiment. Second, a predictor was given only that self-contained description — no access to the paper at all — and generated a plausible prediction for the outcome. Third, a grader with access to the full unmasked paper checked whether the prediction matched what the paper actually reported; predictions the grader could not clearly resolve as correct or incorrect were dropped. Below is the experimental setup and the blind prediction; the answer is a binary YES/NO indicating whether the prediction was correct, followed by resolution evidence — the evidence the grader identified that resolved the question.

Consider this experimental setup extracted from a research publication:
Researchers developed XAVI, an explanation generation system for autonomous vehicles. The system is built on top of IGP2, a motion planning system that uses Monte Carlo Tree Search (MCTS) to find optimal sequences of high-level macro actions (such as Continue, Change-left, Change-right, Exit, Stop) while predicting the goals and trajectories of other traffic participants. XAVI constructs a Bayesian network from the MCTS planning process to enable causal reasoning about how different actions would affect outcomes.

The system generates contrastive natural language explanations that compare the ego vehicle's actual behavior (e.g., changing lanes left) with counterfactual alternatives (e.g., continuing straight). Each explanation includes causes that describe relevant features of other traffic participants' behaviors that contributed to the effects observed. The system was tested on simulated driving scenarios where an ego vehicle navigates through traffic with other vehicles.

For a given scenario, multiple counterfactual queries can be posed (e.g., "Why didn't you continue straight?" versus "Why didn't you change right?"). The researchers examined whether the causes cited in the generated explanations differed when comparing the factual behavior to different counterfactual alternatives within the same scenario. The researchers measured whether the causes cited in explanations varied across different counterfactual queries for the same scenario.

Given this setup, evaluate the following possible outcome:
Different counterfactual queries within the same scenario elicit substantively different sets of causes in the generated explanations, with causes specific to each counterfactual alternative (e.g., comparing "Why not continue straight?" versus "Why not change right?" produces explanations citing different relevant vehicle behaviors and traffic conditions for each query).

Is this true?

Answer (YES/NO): NO